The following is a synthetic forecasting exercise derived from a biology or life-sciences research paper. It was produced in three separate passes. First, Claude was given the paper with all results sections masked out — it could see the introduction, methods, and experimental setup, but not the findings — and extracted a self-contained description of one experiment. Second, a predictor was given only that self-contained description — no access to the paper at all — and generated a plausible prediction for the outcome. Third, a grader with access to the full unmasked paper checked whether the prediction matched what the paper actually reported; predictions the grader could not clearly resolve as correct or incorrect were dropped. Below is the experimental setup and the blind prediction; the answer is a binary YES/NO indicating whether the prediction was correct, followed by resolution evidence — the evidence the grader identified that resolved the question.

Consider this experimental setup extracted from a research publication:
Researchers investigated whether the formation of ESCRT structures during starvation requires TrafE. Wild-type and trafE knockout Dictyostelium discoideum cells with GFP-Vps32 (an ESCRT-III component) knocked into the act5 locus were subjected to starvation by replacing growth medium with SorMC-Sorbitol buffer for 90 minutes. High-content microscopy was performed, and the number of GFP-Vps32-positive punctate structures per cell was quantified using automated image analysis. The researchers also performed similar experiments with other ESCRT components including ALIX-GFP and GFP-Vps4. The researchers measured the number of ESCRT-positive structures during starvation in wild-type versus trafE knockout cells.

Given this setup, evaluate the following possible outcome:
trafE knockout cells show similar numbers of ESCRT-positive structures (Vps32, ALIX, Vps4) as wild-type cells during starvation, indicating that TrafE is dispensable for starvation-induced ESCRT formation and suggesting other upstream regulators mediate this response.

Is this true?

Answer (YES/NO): NO